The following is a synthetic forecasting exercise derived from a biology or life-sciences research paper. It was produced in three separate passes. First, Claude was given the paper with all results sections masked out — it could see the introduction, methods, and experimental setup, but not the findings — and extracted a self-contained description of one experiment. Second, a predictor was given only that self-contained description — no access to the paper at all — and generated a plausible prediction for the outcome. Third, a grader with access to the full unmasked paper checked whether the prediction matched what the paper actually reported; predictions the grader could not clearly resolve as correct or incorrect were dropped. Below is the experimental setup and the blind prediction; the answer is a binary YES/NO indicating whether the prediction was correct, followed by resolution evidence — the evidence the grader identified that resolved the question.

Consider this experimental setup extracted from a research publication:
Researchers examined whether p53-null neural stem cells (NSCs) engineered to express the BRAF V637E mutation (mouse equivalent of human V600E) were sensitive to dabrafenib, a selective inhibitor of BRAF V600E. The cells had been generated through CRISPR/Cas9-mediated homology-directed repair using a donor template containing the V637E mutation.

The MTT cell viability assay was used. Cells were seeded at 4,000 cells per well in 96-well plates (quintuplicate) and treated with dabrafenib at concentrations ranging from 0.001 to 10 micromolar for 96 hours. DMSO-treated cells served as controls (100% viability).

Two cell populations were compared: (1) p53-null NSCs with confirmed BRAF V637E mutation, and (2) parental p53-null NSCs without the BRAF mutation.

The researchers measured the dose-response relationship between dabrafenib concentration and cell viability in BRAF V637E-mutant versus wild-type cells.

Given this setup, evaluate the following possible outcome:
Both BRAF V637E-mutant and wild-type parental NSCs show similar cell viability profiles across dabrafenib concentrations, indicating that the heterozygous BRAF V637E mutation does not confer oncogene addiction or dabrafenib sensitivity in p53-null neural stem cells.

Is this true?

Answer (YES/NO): NO